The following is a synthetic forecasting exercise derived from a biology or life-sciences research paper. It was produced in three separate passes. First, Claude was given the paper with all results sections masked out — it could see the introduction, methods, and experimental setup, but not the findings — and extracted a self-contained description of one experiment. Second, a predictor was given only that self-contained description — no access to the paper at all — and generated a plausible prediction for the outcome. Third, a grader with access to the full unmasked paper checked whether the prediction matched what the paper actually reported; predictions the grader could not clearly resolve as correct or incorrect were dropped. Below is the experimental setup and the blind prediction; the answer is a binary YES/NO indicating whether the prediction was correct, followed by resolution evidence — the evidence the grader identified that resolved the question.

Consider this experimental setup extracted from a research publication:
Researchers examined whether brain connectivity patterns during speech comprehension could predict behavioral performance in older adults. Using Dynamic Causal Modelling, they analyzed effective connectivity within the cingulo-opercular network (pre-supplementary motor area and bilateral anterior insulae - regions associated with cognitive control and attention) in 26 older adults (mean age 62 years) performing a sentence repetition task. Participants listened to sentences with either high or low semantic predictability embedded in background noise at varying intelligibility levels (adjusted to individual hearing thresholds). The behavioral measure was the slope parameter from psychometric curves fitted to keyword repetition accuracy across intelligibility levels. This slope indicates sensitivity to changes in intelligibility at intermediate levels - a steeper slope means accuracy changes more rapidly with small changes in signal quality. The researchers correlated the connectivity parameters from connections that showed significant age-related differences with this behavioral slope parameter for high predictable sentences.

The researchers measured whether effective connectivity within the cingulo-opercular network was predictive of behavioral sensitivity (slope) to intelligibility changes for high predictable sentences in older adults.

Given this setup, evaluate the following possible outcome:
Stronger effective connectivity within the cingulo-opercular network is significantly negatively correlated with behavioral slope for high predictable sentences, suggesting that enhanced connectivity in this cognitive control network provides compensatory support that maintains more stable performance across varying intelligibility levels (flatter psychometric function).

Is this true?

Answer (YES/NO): NO